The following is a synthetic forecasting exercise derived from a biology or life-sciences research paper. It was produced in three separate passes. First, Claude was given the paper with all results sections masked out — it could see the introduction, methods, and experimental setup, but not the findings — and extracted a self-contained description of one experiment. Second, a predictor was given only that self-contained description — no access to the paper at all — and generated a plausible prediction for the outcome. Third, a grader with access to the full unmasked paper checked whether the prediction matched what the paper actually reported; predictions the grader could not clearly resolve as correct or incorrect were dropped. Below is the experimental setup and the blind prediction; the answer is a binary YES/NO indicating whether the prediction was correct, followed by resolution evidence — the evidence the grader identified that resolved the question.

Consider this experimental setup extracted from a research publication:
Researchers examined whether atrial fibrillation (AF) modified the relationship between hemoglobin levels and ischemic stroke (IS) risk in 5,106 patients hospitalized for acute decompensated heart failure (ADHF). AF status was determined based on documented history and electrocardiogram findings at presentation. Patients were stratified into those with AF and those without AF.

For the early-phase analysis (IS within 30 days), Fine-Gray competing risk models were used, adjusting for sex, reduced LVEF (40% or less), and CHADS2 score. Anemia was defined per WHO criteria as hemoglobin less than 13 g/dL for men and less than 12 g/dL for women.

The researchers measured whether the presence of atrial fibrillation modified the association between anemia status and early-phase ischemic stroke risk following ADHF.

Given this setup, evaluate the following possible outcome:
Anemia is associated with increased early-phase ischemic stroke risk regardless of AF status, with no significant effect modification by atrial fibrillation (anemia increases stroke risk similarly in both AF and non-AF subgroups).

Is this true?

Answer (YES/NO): NO